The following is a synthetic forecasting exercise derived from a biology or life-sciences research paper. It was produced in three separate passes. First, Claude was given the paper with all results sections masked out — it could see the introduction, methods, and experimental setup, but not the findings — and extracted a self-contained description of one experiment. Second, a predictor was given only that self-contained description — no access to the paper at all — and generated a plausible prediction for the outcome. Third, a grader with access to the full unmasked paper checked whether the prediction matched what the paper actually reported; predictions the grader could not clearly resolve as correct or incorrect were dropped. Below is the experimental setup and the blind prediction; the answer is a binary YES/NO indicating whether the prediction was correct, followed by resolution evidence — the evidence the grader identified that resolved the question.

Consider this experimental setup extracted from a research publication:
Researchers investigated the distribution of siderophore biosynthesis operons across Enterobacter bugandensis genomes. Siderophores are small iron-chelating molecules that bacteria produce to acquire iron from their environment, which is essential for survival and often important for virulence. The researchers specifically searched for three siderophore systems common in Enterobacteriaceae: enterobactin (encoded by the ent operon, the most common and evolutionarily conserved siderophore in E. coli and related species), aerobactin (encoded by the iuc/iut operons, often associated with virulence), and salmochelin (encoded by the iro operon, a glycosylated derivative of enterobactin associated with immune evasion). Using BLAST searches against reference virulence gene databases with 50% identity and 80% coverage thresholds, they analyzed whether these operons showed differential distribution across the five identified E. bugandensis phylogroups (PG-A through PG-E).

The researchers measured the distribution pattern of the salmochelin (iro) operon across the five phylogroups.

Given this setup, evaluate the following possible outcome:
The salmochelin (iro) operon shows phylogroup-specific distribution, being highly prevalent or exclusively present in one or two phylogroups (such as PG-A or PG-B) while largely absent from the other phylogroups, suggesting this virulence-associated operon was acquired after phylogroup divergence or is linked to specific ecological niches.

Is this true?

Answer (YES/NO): NO